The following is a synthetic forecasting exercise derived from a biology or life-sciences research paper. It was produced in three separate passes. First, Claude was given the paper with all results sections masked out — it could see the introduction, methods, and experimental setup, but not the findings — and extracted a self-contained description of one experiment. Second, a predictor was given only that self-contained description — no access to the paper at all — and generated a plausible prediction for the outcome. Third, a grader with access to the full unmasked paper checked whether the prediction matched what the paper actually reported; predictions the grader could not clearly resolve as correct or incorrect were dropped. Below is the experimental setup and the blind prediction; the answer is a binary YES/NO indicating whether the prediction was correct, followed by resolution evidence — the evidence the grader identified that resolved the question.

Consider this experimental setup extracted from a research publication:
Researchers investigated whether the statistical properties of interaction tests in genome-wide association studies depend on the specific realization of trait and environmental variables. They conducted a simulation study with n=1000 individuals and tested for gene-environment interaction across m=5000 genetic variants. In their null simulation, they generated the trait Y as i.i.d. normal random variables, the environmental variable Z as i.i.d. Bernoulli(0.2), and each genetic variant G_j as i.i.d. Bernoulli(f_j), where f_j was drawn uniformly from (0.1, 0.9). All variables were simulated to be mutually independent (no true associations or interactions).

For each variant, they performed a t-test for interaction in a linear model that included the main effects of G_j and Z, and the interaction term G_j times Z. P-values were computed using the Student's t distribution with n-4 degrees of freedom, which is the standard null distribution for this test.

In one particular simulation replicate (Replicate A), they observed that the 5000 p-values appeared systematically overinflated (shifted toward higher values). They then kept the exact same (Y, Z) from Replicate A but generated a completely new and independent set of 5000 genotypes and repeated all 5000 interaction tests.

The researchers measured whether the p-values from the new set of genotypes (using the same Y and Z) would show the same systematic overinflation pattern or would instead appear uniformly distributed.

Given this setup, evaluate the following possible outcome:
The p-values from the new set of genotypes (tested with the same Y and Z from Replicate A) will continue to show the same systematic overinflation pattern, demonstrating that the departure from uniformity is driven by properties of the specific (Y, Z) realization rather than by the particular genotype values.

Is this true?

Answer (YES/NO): YES